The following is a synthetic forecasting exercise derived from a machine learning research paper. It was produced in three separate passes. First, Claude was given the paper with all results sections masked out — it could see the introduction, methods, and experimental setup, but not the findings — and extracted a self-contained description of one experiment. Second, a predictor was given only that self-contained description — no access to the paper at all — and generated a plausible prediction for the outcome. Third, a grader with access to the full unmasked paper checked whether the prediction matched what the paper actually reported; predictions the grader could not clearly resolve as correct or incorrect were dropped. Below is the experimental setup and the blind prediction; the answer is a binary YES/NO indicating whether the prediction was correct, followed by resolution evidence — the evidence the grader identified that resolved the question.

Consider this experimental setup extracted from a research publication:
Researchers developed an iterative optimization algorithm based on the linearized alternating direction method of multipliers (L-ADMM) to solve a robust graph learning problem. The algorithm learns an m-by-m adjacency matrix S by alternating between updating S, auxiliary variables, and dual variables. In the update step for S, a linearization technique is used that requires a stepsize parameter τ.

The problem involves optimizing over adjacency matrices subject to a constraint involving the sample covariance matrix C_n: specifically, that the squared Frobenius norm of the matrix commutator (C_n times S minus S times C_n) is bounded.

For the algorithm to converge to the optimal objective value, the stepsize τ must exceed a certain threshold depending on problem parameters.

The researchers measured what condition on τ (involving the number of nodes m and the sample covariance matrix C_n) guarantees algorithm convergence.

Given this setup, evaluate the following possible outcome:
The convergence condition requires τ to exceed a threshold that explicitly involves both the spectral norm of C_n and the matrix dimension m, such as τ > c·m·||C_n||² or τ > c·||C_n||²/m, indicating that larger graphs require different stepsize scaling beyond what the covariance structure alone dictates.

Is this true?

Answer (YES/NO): NO